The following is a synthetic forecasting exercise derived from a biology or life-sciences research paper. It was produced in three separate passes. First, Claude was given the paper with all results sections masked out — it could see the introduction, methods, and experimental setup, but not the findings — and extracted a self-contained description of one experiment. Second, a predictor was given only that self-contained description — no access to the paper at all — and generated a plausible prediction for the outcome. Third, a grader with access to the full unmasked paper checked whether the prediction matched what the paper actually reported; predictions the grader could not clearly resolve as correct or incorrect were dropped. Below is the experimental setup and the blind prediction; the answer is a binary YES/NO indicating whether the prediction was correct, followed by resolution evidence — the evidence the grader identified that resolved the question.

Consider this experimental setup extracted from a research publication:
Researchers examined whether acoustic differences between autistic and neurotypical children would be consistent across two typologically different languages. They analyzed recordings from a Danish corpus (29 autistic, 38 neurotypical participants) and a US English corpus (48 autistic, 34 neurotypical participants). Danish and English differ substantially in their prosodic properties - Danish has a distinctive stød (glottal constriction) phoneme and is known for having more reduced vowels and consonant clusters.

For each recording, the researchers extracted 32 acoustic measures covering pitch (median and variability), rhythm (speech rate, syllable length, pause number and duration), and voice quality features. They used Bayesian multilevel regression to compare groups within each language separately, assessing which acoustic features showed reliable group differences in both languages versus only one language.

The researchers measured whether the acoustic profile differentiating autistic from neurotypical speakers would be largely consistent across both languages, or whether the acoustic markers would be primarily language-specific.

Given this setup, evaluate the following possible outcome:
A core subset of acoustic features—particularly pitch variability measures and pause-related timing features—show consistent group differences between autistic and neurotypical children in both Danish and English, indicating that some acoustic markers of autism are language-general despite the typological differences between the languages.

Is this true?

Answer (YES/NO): NO